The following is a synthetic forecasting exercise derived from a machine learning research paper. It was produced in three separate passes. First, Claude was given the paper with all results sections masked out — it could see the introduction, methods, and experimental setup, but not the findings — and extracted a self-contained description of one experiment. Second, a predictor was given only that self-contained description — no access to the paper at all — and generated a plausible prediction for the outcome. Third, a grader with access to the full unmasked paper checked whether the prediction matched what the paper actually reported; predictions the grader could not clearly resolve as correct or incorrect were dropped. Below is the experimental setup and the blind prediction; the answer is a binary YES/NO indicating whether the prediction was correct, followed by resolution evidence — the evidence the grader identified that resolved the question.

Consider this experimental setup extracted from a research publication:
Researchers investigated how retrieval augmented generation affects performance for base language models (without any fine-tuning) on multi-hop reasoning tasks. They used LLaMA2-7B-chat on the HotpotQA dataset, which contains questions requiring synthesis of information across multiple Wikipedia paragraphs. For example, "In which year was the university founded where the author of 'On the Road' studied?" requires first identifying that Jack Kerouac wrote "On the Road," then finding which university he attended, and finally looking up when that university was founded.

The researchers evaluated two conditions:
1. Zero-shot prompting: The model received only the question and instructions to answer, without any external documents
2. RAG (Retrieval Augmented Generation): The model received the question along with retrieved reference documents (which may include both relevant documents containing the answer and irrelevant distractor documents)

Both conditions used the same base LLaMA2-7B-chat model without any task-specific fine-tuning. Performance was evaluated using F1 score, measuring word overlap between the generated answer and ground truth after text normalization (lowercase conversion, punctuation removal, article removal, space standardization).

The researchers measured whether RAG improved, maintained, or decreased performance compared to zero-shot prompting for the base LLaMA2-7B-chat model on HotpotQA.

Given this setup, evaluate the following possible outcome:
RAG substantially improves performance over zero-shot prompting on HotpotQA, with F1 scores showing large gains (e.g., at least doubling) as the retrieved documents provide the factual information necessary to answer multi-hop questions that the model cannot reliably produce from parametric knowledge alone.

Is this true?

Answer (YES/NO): NO